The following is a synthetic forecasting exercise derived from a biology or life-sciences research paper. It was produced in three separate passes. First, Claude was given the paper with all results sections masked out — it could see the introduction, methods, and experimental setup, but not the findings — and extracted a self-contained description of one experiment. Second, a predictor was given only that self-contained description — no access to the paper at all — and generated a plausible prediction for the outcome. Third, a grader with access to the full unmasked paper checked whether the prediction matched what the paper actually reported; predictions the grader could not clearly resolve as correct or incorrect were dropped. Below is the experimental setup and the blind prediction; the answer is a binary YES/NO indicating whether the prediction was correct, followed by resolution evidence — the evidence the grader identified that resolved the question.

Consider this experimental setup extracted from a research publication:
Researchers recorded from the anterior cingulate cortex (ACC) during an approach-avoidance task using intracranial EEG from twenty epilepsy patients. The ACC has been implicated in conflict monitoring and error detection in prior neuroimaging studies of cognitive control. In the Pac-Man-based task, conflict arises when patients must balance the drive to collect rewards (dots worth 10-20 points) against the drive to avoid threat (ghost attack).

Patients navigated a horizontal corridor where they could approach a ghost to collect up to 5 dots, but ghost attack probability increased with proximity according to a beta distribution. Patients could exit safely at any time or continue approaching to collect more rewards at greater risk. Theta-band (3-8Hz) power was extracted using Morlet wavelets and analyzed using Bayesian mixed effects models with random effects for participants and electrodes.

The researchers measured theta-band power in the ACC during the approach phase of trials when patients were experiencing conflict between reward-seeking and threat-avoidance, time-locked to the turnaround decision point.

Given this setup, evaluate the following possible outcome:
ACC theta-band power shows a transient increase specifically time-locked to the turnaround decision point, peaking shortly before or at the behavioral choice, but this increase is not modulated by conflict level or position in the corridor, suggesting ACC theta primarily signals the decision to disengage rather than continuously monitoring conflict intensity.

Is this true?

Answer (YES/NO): NO